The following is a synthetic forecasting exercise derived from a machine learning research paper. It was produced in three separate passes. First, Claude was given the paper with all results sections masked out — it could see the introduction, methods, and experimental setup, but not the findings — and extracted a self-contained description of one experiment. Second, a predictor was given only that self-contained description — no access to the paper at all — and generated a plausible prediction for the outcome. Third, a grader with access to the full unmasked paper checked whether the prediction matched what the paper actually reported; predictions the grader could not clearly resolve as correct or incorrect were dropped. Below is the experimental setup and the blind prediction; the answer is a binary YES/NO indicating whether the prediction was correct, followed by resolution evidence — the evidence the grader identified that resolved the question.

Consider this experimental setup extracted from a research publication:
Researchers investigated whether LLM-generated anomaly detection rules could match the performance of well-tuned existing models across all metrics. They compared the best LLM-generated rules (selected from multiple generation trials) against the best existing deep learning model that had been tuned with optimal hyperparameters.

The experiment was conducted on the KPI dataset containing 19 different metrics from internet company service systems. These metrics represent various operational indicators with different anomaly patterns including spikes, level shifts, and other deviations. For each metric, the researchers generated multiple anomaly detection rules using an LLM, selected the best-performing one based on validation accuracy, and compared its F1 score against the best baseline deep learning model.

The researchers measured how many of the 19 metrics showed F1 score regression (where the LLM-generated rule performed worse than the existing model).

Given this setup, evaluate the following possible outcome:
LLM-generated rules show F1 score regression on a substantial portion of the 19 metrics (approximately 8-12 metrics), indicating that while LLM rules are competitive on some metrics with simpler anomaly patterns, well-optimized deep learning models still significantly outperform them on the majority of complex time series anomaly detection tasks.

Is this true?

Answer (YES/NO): NO